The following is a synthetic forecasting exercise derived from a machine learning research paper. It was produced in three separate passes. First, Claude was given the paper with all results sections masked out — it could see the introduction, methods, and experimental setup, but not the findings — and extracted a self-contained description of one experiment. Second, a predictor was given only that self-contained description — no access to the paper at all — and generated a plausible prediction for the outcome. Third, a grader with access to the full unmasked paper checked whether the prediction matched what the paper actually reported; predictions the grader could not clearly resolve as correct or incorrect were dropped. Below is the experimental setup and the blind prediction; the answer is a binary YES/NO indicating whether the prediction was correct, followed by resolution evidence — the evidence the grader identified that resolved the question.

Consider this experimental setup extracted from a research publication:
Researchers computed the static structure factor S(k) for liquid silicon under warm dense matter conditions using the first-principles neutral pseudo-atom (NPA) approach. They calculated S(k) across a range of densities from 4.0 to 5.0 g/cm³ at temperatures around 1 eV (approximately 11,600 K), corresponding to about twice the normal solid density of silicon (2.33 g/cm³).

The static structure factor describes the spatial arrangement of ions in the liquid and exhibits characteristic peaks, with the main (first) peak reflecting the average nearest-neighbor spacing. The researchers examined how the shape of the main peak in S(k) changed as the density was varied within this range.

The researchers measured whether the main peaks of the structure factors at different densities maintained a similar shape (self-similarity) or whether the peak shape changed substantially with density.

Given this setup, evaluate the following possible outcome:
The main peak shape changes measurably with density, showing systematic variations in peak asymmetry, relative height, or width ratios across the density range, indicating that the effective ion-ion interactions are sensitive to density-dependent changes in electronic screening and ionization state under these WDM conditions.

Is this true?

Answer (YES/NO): NO